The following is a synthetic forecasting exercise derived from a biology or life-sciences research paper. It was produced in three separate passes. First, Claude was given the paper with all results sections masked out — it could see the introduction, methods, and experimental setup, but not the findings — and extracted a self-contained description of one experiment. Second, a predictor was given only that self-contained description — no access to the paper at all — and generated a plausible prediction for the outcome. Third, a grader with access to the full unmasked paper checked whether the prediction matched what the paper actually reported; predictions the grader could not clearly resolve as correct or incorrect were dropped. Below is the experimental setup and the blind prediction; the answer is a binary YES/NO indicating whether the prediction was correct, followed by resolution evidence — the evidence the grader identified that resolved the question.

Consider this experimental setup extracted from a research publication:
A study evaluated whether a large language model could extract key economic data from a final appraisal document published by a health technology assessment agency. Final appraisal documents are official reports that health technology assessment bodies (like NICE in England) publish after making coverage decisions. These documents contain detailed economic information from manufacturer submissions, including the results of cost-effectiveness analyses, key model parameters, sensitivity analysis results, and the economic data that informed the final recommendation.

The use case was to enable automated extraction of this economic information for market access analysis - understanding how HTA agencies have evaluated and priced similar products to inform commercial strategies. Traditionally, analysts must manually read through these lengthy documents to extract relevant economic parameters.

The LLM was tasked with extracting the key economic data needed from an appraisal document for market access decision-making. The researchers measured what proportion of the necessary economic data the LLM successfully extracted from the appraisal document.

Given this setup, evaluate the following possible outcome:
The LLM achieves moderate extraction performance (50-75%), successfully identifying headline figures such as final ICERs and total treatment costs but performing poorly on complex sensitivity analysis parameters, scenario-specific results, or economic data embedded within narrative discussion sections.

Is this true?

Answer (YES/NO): NO